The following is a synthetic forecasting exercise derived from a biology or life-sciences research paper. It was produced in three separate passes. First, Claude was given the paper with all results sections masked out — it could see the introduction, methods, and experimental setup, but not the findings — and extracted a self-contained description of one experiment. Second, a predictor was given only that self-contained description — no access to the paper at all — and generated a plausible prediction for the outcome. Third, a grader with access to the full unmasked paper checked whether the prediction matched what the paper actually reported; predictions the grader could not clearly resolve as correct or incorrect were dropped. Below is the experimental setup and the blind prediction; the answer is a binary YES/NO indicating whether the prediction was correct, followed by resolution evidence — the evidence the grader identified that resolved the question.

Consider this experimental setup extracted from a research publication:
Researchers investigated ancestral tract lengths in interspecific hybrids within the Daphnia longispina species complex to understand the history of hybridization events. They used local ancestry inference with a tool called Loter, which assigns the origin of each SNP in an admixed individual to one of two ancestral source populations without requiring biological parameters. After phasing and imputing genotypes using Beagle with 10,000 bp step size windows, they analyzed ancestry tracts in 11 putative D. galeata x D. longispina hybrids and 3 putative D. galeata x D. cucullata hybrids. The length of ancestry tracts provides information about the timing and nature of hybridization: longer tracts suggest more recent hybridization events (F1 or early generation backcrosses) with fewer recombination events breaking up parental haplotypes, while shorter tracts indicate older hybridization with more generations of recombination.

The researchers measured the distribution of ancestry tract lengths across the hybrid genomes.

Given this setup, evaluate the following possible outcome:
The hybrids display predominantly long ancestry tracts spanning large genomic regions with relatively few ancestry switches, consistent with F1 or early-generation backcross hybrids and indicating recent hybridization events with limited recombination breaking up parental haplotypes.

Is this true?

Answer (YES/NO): NO